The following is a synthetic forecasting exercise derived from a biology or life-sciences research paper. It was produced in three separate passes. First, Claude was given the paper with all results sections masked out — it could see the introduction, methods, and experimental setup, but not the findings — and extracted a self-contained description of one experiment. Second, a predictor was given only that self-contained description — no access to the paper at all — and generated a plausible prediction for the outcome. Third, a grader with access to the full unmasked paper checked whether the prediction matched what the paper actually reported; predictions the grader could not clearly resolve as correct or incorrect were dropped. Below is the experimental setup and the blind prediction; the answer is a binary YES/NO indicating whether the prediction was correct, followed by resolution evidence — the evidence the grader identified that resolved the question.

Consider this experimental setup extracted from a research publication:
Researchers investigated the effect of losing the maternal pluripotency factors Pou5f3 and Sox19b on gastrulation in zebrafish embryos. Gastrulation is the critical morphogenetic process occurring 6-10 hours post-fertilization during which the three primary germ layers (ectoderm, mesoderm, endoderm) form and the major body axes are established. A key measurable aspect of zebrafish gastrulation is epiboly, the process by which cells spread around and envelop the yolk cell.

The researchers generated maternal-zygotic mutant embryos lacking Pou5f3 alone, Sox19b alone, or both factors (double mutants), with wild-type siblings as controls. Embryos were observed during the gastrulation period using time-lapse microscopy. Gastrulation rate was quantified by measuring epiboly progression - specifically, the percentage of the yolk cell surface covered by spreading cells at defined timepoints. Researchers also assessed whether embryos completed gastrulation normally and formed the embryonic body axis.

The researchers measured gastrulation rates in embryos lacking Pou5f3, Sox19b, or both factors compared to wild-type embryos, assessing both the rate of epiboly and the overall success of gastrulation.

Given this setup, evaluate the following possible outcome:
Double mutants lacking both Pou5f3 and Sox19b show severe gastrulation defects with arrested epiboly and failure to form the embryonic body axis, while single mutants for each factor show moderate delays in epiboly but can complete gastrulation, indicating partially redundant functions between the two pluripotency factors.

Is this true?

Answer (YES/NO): NO